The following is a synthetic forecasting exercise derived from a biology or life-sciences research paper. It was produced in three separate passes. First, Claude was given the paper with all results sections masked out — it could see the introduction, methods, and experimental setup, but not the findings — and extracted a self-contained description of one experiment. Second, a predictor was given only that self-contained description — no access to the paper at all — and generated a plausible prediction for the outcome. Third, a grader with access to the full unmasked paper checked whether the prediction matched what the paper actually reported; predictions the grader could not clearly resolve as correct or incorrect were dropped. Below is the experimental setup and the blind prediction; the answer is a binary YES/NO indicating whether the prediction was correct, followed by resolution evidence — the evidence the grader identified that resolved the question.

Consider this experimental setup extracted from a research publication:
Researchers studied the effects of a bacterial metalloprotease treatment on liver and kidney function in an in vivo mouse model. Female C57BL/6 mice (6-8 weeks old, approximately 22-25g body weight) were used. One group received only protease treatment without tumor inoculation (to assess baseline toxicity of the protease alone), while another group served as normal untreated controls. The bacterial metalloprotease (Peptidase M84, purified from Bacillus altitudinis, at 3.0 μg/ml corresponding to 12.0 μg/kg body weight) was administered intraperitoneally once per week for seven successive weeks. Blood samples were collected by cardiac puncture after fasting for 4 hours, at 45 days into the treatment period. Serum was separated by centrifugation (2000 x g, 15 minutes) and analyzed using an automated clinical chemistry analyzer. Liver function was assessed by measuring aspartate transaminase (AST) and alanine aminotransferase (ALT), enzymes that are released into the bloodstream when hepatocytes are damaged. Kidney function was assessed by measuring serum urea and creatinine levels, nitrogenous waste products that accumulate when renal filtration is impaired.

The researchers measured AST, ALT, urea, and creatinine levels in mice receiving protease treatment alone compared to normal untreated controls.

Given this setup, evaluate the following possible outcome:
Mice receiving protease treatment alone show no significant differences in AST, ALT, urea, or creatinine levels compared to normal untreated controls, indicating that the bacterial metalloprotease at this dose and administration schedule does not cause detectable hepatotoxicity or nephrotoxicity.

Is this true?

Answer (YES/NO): YES